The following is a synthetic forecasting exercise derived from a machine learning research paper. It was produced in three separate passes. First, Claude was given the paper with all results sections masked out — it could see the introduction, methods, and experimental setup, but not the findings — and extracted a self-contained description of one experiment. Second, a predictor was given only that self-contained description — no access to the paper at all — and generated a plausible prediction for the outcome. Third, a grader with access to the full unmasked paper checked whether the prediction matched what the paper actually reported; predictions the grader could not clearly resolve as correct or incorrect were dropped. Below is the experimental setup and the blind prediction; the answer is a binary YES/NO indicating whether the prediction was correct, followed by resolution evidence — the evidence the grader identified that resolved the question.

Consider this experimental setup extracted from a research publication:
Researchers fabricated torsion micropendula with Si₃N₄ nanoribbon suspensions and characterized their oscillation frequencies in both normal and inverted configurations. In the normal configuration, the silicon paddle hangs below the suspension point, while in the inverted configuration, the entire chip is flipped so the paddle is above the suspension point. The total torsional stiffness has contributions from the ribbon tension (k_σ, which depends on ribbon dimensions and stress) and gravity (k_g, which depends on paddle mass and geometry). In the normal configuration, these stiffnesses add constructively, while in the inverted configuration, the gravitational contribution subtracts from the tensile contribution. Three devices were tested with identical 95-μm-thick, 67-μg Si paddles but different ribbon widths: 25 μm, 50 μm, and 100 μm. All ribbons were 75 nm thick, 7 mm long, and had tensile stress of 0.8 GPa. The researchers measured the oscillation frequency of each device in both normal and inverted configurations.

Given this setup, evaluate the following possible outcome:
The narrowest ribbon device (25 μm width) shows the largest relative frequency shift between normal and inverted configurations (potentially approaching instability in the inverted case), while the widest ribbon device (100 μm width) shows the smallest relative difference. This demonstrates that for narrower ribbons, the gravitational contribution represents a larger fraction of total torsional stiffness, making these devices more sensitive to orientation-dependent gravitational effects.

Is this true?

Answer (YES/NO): YES